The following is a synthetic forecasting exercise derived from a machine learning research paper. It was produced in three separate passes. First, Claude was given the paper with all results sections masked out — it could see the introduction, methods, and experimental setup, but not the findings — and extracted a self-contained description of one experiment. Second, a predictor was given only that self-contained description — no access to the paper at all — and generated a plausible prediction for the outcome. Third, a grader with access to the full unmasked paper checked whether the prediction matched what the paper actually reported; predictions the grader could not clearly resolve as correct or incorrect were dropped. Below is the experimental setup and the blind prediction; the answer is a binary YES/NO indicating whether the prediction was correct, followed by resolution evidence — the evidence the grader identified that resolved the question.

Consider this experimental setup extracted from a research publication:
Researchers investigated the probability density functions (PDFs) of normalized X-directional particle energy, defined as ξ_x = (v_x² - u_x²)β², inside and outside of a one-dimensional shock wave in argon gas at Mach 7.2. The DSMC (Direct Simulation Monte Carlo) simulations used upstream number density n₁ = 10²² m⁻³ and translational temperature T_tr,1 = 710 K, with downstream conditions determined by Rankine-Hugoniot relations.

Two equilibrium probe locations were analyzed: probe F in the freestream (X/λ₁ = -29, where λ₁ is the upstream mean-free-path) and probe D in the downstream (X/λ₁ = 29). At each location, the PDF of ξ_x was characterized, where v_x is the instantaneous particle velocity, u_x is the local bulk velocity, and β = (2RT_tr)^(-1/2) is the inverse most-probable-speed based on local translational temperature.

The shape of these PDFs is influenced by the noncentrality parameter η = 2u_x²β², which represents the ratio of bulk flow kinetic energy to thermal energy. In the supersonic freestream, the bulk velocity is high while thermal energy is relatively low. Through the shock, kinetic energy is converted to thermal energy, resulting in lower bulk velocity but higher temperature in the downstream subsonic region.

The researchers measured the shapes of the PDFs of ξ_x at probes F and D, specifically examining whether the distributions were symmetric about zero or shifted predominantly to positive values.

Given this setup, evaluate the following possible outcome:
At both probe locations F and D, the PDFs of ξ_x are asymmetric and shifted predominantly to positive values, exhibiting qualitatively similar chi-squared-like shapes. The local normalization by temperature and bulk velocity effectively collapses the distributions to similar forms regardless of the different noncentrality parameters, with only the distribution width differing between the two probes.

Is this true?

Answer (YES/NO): NO